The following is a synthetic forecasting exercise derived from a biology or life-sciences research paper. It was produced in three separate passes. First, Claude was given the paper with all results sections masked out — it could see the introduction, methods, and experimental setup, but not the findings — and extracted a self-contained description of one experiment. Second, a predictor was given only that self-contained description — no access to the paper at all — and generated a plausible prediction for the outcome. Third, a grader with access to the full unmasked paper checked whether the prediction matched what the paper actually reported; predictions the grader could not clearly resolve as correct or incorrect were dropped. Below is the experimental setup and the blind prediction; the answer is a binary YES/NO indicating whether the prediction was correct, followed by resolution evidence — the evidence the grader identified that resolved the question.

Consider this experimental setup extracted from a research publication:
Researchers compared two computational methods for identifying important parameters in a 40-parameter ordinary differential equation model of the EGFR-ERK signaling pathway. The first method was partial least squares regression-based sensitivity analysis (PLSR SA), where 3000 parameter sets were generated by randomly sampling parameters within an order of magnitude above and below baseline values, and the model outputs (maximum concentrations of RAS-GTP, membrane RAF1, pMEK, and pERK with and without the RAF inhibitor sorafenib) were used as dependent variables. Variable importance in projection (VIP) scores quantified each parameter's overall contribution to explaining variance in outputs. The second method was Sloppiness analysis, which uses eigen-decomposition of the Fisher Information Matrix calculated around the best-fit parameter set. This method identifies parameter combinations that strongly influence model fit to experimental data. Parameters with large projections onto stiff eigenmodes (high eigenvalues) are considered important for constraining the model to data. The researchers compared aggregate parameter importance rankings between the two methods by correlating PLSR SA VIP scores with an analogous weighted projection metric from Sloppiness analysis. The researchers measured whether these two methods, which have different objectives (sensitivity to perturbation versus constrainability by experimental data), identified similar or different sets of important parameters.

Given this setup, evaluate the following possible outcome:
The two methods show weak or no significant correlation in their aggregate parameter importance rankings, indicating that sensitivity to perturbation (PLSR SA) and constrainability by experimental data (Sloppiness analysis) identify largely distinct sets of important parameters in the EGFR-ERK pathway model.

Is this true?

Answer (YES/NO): NO